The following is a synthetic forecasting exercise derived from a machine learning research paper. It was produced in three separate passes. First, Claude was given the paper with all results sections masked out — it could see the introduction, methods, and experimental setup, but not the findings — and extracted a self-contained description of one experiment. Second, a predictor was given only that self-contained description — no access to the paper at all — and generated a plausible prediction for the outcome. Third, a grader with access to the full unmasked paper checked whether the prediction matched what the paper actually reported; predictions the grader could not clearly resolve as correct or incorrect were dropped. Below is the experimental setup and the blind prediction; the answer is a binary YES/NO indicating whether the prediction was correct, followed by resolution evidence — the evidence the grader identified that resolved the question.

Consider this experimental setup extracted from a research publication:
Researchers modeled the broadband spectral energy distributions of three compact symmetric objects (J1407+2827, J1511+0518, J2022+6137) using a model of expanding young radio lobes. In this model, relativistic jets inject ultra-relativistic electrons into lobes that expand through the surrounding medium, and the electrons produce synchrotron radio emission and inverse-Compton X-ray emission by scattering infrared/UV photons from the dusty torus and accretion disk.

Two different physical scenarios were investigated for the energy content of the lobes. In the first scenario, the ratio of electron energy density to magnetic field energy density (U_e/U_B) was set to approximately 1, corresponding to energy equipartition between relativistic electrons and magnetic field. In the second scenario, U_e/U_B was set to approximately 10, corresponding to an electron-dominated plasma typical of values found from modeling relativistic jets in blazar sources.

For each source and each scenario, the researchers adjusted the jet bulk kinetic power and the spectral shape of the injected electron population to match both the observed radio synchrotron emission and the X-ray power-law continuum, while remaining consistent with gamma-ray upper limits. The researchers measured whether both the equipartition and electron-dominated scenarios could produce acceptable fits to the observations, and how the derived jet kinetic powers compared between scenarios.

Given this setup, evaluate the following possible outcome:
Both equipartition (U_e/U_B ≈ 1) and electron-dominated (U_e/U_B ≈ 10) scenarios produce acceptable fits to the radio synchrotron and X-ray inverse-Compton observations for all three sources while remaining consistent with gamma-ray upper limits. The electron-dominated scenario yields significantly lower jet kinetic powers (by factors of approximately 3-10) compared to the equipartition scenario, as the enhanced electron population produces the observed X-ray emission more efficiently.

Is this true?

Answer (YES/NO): NO